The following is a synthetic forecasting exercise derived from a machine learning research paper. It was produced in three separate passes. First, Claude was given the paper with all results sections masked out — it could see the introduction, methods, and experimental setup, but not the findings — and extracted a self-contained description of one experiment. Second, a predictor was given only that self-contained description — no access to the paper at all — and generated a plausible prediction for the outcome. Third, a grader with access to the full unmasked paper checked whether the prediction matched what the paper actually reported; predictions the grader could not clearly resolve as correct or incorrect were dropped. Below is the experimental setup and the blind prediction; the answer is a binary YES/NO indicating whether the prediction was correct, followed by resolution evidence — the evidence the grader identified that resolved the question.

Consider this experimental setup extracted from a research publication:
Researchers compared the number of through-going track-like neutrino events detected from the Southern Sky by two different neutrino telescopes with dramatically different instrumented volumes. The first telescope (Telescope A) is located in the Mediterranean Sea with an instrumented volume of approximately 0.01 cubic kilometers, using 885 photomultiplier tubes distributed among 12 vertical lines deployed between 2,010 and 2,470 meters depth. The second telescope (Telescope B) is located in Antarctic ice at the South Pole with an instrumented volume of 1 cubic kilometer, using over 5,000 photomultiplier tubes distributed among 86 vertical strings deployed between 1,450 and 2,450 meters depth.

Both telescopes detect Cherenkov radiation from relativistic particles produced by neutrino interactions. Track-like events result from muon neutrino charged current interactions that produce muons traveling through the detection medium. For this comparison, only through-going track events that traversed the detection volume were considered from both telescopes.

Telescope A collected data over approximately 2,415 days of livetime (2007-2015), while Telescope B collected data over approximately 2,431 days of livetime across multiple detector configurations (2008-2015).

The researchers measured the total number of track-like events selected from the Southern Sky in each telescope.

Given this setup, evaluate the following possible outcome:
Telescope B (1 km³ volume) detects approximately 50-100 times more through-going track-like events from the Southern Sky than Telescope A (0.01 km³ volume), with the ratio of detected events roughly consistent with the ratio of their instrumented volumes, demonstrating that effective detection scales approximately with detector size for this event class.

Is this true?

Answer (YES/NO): YES